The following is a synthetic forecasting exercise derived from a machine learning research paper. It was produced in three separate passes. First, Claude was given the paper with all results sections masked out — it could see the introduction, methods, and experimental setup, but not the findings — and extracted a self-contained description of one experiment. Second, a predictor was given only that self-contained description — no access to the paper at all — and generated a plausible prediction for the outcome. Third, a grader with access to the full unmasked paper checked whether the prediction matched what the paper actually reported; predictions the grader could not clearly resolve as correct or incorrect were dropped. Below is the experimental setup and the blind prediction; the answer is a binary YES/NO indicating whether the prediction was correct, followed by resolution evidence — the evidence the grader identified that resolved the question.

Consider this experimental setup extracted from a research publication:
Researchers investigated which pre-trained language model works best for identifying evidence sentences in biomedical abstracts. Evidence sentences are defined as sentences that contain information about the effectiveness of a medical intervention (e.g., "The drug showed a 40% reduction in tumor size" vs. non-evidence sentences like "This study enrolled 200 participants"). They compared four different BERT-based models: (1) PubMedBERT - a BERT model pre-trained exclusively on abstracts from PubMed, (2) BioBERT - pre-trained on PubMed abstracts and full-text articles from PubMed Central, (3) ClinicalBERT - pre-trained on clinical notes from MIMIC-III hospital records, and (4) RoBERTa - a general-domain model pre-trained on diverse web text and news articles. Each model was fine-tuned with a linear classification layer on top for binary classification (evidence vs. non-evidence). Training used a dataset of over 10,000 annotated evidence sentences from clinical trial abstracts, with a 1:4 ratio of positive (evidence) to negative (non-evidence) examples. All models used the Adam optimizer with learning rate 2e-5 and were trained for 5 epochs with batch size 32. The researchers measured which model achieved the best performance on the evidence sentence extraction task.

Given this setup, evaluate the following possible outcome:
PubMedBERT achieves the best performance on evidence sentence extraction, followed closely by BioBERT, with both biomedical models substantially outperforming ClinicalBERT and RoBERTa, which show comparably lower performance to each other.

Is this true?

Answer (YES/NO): NO